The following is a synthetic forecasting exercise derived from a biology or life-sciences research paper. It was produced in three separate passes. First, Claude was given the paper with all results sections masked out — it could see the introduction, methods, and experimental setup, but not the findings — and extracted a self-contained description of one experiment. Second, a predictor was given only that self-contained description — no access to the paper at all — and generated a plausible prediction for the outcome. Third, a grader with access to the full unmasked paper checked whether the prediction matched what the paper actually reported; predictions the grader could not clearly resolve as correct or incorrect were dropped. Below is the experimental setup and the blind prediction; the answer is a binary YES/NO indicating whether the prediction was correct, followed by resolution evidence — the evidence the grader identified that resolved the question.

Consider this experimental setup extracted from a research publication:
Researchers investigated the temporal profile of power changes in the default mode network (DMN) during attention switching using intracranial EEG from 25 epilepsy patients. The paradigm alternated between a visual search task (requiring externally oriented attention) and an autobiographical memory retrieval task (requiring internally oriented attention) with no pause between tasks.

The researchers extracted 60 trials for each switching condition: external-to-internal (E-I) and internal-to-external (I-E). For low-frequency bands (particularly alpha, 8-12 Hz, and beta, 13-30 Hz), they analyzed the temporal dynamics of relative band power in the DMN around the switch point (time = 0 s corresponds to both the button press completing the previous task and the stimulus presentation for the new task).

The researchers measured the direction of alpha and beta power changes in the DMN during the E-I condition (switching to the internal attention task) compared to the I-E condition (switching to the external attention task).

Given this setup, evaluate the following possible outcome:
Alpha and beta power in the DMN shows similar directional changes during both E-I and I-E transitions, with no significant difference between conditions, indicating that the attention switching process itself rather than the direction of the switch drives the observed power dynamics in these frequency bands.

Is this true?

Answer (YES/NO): NO